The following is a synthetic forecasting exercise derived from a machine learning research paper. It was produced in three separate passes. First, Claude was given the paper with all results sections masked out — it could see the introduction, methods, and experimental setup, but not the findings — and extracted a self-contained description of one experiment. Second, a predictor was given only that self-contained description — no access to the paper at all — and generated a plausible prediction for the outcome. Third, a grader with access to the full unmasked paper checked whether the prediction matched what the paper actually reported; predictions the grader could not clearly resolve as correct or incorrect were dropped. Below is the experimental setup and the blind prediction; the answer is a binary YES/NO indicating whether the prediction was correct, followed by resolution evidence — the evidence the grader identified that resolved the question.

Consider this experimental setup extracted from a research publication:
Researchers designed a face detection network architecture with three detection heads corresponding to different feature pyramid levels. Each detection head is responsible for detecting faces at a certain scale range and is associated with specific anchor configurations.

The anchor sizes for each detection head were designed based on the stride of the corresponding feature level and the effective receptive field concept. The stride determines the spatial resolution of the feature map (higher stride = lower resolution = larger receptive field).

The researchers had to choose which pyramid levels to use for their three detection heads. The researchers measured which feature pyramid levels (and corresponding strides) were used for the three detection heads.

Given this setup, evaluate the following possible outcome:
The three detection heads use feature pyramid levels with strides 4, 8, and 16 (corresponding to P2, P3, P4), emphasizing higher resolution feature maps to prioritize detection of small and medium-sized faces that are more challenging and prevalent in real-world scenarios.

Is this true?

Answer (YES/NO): YES